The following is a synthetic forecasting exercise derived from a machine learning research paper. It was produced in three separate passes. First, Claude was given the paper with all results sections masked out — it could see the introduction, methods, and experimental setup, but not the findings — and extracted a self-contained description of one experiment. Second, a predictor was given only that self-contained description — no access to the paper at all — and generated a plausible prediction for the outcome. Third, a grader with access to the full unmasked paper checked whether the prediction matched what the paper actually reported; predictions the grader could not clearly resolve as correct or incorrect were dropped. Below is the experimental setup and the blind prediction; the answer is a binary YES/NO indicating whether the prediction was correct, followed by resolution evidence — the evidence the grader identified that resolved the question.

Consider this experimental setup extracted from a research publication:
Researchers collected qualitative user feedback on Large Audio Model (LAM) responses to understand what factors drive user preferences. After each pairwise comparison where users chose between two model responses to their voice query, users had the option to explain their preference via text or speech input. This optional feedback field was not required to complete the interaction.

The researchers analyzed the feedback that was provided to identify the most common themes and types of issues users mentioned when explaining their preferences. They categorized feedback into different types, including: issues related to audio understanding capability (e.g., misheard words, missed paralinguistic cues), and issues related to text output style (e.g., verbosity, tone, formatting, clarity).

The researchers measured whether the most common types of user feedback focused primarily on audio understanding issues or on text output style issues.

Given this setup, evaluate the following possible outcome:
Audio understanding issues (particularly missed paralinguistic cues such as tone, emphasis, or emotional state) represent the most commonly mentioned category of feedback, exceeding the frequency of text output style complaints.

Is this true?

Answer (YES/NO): NO